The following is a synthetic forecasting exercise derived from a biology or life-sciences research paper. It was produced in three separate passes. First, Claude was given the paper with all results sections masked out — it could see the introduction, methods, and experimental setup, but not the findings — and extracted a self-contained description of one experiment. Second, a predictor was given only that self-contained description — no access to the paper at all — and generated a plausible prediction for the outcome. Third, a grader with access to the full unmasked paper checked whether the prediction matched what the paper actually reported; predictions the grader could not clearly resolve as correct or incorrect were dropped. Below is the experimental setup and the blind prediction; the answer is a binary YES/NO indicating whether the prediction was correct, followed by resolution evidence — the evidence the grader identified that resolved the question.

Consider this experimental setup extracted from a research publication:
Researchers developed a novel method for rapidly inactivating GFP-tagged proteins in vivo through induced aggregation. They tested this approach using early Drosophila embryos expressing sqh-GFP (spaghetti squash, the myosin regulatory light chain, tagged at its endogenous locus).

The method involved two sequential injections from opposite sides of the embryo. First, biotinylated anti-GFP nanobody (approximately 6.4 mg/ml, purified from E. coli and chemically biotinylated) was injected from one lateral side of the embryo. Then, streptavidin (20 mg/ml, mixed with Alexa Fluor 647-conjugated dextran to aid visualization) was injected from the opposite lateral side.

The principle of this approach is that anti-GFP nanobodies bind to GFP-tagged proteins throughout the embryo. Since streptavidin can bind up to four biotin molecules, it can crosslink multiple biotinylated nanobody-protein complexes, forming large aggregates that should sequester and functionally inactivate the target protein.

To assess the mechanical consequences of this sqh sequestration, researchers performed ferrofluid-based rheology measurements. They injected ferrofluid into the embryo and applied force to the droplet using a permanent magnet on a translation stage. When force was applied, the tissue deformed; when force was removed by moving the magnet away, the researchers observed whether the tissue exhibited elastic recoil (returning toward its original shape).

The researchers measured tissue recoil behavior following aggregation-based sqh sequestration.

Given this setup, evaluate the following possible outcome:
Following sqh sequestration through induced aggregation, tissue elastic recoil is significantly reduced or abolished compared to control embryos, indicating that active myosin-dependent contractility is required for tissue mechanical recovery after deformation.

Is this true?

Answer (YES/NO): NO